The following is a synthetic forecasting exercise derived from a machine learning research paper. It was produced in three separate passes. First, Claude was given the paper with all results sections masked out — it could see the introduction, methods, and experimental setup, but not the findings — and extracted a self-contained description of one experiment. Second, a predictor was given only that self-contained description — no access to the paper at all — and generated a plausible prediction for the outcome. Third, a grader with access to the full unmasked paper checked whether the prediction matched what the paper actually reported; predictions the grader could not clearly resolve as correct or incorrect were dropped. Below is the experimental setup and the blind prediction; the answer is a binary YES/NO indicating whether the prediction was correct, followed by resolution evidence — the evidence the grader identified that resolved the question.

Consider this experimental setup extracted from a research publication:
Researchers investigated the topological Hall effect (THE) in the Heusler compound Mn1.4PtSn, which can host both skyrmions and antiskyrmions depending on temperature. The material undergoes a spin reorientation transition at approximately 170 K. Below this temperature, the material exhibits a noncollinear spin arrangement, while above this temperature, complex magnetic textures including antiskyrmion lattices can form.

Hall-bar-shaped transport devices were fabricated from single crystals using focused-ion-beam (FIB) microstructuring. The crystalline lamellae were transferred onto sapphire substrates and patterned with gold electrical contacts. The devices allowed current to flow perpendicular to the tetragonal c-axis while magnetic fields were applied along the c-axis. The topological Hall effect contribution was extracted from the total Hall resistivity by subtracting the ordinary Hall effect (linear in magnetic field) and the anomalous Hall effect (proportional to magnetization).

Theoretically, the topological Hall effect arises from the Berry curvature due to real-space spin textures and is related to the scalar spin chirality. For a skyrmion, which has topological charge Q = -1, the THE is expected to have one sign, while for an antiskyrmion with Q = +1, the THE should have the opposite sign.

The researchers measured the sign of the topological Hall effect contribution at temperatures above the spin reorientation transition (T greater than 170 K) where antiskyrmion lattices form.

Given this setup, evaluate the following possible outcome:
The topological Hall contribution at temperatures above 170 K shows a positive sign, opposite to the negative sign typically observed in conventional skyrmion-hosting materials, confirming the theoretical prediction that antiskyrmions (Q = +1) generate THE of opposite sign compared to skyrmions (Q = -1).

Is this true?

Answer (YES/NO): NO